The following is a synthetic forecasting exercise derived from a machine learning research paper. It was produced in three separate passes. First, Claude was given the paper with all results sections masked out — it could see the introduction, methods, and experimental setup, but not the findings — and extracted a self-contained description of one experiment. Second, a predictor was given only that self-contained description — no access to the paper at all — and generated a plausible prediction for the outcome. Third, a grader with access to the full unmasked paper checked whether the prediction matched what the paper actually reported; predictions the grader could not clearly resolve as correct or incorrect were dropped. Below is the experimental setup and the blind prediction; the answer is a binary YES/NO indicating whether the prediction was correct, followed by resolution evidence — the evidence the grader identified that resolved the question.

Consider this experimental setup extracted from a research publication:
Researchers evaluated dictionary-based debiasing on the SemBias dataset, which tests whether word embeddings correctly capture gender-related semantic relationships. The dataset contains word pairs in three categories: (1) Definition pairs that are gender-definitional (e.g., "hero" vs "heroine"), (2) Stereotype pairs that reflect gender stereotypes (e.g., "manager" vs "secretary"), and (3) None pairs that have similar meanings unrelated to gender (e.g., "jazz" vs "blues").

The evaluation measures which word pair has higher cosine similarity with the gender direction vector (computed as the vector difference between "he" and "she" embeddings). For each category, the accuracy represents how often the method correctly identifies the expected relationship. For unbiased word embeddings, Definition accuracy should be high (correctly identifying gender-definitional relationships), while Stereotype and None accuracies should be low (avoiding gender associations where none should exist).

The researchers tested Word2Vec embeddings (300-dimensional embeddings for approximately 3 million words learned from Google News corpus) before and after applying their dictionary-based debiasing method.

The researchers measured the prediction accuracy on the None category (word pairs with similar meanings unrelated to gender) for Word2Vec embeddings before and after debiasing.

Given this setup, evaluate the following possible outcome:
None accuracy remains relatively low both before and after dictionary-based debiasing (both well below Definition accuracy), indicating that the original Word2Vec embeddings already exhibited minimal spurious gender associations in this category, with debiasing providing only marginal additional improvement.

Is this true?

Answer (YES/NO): NO